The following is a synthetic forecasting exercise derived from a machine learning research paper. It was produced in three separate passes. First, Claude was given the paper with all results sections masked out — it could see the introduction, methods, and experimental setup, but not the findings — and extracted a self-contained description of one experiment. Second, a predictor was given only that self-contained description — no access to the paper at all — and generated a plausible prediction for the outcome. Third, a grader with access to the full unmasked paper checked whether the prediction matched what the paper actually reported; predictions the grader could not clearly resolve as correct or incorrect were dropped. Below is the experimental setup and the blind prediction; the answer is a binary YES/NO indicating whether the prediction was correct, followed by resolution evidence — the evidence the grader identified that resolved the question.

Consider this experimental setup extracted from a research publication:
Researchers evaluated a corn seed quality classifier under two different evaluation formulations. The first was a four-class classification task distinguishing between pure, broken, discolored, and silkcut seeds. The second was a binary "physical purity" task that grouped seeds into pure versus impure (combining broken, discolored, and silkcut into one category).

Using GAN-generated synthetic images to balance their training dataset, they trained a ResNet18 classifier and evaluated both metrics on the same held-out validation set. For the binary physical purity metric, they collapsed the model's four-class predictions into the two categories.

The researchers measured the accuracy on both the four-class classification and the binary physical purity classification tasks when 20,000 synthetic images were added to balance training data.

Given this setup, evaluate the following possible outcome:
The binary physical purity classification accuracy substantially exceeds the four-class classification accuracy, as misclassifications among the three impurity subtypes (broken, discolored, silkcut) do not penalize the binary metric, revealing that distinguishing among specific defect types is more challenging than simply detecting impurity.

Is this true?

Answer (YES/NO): YES